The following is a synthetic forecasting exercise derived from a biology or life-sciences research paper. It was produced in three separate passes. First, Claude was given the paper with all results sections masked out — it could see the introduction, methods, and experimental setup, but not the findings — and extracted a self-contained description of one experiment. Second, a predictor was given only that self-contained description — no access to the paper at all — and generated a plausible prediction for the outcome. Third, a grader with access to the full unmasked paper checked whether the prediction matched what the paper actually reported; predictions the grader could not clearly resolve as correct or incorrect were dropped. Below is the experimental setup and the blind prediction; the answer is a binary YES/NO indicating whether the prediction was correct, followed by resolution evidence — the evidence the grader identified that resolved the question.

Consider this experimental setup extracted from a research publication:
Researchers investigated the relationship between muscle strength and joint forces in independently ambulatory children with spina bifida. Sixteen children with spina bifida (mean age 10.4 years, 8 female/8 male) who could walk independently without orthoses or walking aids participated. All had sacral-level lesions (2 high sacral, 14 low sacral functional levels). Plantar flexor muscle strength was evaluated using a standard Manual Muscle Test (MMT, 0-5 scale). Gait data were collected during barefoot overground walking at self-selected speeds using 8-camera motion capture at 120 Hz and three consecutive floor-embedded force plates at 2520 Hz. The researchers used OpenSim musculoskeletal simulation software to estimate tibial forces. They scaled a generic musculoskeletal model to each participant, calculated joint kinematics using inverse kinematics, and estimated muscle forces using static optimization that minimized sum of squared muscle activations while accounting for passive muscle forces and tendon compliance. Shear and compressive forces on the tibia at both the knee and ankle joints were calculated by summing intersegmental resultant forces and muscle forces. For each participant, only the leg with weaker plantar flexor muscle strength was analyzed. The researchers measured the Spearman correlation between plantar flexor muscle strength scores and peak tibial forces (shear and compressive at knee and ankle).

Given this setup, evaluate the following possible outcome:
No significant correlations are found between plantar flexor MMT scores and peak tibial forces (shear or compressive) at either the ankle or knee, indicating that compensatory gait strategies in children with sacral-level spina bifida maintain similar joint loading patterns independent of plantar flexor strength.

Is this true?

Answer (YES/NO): NO